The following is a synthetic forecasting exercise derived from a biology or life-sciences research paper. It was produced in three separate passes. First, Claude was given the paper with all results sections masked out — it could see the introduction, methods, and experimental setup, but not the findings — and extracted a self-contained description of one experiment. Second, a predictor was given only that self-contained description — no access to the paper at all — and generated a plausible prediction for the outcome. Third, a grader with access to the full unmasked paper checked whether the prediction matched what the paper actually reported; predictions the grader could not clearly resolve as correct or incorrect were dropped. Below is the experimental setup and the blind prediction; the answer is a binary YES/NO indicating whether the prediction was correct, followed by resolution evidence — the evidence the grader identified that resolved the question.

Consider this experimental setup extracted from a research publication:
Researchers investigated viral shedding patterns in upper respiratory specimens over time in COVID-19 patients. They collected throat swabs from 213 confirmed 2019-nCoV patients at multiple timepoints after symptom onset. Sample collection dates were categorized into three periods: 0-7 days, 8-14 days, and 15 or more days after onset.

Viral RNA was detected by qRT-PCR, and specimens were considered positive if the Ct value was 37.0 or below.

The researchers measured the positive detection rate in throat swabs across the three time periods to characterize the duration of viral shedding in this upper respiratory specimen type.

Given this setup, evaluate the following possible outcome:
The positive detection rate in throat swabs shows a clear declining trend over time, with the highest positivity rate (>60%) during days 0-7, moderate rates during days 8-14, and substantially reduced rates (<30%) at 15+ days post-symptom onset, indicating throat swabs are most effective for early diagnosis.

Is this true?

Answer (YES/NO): NO